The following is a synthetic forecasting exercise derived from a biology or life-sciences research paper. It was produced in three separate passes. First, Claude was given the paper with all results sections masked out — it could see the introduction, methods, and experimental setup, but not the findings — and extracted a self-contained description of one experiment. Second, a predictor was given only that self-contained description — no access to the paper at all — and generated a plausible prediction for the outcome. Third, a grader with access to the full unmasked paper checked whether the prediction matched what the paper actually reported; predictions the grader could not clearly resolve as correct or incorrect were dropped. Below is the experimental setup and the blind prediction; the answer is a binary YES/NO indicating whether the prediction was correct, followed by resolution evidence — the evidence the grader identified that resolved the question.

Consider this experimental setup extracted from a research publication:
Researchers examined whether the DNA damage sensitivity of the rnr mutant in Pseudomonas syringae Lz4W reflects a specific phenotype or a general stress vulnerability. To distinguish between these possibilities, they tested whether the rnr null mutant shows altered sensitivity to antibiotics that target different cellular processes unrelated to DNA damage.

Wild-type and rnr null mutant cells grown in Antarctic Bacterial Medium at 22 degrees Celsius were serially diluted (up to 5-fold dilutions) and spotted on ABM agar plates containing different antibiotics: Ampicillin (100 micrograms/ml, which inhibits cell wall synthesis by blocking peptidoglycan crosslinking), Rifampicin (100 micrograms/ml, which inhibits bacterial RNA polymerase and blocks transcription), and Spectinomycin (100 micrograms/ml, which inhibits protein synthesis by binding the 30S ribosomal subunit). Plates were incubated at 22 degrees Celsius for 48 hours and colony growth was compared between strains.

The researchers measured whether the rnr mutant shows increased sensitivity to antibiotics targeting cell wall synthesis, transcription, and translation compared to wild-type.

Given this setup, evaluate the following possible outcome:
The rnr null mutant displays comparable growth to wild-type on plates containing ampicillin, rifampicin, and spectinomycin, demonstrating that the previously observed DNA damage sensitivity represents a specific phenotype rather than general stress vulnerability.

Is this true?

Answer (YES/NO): YES